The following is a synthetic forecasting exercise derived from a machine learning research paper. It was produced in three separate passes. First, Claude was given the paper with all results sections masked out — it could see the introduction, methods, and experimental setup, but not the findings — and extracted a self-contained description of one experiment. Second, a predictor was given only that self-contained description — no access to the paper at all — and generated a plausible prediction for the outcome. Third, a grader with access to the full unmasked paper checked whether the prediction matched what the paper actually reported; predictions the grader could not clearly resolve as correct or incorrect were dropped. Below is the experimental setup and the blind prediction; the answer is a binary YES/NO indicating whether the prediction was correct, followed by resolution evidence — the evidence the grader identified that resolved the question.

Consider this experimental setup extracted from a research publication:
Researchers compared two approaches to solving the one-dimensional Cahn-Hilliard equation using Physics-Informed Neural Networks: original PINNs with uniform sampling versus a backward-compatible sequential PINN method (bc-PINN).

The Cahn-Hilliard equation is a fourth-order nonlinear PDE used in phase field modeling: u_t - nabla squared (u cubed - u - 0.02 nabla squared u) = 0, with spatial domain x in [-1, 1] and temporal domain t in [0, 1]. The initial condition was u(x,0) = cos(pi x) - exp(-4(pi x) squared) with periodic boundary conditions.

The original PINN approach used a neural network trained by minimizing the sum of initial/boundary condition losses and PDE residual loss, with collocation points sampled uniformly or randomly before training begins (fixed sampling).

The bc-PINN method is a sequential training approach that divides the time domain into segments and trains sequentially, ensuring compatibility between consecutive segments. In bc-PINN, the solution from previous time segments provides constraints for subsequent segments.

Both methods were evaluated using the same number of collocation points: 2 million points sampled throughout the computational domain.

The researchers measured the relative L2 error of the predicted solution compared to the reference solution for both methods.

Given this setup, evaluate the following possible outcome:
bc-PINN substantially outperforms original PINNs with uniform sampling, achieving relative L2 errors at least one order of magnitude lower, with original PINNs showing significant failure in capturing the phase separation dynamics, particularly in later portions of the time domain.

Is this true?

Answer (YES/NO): NO